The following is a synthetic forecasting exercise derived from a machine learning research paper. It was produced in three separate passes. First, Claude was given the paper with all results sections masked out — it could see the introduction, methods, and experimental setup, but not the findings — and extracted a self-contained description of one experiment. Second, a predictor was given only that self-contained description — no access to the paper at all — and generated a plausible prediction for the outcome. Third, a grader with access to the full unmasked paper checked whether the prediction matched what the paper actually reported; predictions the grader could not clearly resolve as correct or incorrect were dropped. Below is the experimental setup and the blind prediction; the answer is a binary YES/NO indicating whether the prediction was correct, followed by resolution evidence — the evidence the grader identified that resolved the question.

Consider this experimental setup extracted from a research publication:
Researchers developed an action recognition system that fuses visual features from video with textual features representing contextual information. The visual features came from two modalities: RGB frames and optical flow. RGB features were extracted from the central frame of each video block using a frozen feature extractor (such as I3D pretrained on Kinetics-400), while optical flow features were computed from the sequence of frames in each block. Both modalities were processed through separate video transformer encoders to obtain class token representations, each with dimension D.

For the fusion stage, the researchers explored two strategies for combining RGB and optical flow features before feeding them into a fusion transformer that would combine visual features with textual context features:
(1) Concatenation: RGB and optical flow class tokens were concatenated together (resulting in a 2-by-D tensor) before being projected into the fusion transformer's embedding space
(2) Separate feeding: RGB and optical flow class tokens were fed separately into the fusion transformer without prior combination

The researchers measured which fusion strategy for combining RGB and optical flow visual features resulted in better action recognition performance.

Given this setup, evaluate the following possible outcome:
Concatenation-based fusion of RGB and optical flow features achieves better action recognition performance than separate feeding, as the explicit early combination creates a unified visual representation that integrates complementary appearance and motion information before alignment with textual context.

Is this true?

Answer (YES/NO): YES